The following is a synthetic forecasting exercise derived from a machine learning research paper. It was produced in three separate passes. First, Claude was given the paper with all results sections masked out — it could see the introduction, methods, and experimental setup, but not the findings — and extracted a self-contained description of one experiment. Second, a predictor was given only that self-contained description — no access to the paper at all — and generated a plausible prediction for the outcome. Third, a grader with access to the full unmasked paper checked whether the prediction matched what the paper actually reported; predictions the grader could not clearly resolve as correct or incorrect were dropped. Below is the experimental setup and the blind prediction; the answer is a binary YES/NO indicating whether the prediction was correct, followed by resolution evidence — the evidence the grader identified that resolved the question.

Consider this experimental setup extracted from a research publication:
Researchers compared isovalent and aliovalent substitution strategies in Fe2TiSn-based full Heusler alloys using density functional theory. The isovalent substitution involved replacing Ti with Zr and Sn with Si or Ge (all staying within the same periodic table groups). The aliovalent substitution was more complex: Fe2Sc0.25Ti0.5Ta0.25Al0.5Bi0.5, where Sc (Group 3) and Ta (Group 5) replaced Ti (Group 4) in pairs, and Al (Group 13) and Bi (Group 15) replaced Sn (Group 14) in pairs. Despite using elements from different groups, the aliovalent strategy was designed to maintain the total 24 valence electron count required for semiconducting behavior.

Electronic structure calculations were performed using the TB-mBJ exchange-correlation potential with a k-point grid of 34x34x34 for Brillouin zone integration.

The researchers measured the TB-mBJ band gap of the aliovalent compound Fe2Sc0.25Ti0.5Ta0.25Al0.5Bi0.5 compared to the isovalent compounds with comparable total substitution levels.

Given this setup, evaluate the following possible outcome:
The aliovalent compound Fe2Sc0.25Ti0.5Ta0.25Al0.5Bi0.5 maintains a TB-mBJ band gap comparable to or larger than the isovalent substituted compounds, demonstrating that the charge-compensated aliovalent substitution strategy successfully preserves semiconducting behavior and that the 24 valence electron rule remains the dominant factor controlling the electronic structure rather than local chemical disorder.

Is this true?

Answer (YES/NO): YES